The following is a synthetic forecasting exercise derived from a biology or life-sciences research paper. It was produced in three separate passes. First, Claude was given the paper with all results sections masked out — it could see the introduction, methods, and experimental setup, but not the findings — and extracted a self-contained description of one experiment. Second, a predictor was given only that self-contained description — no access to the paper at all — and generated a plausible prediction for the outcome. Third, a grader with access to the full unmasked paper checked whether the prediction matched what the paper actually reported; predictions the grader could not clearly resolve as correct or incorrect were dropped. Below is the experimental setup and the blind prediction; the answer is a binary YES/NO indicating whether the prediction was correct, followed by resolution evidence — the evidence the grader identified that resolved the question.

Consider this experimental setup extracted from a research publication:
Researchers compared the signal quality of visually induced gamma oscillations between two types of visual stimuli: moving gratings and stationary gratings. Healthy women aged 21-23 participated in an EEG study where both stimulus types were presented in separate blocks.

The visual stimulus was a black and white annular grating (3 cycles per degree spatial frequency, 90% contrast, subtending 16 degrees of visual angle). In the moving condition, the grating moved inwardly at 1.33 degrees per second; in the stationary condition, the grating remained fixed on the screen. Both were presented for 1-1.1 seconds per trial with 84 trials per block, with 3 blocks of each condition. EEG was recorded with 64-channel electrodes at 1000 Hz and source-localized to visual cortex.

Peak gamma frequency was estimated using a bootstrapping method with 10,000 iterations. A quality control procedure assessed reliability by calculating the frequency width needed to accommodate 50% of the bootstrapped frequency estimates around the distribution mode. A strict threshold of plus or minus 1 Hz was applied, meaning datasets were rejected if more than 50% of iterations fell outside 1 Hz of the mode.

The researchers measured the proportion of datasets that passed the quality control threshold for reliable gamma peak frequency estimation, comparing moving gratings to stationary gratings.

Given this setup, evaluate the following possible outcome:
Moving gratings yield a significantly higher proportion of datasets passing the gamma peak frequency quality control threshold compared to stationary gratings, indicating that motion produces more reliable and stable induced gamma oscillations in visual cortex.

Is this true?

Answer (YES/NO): YES